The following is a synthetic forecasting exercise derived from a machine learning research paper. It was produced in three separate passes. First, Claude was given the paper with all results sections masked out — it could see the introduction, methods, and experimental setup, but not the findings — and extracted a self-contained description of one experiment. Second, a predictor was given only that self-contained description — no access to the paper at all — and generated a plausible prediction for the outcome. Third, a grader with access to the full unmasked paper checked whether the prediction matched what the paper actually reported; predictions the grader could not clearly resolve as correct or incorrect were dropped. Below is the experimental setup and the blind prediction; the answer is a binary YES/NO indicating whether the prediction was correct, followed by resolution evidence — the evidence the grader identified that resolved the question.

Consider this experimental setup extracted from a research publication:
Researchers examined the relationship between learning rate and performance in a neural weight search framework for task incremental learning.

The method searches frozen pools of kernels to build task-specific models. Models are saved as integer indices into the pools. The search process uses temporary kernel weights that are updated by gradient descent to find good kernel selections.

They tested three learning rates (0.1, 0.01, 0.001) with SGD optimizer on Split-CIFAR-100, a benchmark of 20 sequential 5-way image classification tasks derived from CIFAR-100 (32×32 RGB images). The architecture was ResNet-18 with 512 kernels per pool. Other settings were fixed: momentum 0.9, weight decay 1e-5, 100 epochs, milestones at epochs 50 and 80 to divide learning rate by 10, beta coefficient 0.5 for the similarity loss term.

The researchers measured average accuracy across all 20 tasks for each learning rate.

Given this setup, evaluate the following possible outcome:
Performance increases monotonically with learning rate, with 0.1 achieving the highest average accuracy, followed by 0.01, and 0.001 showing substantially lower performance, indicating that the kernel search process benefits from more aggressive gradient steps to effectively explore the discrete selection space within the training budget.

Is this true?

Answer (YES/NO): NO